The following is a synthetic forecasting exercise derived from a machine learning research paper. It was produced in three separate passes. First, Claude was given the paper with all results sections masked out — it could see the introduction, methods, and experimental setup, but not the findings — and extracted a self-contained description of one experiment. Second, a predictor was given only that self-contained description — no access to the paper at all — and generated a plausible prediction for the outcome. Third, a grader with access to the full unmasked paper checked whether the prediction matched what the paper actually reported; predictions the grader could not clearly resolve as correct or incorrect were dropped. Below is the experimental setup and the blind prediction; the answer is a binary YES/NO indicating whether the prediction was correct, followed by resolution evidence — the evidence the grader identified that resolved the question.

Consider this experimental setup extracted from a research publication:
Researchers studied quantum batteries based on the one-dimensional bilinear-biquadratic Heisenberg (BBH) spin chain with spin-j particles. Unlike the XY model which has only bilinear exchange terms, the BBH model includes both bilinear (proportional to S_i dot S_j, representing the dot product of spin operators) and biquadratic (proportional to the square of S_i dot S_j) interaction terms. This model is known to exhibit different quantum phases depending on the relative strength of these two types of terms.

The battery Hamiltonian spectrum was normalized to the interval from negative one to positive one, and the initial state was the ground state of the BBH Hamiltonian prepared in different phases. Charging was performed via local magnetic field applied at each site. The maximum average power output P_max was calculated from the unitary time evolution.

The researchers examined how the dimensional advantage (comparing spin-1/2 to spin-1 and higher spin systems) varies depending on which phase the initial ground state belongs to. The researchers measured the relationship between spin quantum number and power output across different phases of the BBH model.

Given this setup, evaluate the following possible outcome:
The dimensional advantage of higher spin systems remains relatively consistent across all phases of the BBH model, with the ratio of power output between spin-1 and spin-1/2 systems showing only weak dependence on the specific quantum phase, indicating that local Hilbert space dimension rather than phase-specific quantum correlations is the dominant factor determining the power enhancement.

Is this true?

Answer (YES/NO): NO